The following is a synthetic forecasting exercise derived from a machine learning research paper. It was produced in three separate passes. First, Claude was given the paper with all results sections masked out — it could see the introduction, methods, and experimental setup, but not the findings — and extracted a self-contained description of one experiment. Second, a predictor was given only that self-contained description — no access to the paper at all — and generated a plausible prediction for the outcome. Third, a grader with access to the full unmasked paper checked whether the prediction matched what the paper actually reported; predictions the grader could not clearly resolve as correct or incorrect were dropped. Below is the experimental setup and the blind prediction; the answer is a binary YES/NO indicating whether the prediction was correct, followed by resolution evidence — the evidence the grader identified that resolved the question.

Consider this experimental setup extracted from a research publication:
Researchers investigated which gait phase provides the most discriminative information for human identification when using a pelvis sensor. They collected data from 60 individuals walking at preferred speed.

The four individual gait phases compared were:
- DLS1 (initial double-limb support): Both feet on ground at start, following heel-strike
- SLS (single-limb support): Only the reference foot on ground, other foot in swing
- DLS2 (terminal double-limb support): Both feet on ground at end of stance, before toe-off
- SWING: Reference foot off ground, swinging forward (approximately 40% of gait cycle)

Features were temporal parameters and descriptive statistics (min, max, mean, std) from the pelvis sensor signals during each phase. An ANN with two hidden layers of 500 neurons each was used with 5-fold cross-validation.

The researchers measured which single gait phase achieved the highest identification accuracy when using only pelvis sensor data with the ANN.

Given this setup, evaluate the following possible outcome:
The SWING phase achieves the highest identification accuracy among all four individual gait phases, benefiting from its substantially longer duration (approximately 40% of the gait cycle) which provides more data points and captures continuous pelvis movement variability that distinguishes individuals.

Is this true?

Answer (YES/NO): YES